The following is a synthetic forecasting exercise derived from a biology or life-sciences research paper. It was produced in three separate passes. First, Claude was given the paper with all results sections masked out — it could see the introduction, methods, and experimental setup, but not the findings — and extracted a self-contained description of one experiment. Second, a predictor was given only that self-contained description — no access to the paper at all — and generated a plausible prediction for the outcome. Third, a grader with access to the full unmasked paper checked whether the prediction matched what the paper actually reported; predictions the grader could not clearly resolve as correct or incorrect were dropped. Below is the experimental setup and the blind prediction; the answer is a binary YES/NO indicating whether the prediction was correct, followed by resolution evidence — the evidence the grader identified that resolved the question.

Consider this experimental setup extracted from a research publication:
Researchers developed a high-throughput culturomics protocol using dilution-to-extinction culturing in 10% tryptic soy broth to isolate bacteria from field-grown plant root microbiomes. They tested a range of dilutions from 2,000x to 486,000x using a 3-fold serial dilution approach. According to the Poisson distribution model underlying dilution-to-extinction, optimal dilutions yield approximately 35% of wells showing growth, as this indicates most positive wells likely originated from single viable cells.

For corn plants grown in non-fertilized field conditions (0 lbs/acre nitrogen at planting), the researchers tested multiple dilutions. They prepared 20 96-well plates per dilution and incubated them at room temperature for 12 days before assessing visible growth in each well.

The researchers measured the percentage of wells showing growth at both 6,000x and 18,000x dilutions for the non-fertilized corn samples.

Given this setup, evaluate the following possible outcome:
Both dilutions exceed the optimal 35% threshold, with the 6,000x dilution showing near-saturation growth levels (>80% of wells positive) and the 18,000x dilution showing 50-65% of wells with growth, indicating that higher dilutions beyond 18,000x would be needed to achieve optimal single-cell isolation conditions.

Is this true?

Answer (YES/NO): NO